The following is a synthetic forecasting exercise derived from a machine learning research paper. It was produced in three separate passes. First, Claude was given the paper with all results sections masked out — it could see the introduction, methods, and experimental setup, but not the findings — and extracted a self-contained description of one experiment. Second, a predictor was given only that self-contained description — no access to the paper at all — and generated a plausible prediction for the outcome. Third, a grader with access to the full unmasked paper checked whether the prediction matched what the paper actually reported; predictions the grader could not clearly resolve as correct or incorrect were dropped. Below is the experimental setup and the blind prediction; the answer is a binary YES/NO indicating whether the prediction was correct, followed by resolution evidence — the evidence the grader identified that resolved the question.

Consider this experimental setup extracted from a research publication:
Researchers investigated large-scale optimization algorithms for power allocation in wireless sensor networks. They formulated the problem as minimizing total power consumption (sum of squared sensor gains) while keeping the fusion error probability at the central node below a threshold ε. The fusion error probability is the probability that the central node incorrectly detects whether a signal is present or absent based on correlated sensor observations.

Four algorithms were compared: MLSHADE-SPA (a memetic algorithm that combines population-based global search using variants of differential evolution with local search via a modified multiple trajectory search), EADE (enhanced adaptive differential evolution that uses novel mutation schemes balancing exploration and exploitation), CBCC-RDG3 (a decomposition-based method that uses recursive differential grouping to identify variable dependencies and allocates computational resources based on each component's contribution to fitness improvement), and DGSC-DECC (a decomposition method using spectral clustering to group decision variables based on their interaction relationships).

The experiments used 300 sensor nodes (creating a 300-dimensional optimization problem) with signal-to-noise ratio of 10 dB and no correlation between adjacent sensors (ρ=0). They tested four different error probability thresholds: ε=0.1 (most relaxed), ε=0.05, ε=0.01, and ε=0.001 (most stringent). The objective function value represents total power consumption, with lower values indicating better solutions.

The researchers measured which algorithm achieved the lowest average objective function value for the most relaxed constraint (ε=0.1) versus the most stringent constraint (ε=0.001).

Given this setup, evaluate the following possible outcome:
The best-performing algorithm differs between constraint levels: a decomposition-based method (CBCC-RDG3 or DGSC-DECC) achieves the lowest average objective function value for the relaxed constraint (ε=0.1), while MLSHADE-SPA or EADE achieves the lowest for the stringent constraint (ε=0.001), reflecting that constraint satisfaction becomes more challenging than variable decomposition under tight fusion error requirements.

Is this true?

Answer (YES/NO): NO